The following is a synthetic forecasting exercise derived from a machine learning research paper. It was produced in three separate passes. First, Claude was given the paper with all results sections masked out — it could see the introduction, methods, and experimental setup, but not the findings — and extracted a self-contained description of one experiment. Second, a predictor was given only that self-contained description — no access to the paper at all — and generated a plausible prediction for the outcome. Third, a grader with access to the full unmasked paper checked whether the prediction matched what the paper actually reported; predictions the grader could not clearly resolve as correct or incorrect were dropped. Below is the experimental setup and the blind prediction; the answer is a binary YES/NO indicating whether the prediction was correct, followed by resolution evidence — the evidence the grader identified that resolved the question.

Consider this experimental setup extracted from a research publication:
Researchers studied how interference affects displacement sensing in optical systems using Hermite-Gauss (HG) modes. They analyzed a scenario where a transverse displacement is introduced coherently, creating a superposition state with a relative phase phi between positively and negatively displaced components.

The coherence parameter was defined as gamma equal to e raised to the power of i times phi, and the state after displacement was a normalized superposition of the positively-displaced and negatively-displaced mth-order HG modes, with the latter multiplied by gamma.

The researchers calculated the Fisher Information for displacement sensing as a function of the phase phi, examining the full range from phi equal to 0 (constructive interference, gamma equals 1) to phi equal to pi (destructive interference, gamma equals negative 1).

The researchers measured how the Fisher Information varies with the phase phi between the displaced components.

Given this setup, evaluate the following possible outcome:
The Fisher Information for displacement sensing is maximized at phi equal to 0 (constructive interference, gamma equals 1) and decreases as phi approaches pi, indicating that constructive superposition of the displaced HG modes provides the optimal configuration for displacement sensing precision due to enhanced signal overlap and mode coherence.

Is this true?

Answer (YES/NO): NO